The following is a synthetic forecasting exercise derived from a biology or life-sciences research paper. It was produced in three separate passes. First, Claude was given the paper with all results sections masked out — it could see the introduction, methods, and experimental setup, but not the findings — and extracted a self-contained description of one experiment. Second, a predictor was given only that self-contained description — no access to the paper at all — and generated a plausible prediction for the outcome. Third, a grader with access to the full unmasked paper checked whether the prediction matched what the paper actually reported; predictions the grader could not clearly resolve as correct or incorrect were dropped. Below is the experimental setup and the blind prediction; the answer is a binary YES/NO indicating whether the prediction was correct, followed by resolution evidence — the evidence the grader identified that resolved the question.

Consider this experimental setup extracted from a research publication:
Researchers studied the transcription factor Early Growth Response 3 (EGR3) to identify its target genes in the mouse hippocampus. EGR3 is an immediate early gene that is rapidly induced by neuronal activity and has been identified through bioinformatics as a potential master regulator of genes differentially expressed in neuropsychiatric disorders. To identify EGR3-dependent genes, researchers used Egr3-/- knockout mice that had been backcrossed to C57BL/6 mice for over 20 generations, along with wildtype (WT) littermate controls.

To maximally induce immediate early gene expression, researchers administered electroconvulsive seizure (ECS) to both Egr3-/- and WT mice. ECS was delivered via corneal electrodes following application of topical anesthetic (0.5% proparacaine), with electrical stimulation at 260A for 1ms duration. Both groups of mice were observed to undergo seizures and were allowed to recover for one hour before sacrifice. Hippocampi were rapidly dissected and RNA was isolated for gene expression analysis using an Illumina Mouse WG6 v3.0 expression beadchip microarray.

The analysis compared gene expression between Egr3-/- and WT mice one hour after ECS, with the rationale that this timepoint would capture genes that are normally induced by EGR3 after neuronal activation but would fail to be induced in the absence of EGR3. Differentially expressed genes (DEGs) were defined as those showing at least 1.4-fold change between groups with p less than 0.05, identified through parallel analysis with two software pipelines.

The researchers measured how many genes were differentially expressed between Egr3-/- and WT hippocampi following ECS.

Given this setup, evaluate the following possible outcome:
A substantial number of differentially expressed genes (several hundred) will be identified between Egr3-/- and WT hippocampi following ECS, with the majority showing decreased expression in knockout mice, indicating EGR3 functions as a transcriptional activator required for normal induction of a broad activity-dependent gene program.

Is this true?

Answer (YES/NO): NO